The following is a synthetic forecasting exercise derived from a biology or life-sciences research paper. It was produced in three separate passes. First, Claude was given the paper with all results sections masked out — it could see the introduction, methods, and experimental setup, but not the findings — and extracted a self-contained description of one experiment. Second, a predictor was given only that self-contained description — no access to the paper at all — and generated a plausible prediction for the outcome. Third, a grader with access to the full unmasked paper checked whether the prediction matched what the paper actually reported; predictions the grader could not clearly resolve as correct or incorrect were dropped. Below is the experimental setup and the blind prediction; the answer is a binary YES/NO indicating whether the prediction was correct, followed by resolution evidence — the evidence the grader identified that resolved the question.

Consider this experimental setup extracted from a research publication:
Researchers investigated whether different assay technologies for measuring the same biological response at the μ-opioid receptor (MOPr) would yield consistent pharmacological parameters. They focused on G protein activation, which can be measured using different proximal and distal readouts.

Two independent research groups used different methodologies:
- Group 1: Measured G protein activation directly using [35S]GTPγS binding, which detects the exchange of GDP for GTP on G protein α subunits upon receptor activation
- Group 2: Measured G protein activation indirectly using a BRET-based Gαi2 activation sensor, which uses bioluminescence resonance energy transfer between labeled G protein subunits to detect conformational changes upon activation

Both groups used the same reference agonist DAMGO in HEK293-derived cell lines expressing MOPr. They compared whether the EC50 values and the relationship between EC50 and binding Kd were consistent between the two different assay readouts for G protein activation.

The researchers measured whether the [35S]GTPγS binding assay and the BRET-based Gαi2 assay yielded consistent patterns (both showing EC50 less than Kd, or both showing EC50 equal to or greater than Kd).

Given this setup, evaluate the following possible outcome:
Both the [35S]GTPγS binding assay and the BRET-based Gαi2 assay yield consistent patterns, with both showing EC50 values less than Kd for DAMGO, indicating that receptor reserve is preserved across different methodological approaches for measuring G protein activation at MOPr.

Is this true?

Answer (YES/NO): YES